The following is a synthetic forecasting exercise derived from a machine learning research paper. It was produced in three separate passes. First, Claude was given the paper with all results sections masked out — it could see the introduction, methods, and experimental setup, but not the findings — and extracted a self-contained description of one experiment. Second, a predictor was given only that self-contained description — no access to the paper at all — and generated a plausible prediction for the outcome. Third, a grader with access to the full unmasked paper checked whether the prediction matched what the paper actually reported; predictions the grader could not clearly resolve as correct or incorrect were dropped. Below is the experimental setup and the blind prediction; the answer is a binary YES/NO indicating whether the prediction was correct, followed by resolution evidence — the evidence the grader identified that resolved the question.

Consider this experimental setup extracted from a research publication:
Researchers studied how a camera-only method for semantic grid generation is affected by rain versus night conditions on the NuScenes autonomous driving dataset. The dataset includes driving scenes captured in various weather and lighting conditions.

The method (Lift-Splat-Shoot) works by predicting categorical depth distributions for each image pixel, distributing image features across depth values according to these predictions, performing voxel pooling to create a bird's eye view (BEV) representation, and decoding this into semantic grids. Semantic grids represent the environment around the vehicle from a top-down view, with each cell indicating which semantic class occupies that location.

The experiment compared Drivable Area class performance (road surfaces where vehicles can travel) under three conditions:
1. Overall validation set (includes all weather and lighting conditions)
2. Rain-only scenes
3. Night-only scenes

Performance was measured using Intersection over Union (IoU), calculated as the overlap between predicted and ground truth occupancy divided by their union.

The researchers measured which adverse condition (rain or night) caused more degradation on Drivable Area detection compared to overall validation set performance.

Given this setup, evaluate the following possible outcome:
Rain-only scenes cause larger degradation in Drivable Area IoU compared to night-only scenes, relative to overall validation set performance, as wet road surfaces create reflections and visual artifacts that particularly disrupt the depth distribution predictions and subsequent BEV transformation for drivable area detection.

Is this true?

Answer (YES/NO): NO